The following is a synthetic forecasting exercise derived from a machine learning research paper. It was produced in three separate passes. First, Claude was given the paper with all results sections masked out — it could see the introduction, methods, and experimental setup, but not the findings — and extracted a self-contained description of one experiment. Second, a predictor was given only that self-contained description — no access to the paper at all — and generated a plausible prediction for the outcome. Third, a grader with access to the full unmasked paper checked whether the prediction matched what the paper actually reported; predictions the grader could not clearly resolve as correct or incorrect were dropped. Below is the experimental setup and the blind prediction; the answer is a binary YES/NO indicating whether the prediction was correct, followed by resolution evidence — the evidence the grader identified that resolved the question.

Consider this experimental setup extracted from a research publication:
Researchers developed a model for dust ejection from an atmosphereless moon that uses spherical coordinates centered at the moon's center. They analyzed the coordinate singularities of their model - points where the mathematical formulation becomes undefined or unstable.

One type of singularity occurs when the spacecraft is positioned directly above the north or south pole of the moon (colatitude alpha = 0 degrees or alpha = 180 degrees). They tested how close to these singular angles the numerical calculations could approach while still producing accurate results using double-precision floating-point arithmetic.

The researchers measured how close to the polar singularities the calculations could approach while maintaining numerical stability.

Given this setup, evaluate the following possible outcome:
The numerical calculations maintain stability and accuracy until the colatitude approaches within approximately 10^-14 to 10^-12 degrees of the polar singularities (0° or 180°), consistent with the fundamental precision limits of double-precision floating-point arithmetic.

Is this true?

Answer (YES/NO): NO